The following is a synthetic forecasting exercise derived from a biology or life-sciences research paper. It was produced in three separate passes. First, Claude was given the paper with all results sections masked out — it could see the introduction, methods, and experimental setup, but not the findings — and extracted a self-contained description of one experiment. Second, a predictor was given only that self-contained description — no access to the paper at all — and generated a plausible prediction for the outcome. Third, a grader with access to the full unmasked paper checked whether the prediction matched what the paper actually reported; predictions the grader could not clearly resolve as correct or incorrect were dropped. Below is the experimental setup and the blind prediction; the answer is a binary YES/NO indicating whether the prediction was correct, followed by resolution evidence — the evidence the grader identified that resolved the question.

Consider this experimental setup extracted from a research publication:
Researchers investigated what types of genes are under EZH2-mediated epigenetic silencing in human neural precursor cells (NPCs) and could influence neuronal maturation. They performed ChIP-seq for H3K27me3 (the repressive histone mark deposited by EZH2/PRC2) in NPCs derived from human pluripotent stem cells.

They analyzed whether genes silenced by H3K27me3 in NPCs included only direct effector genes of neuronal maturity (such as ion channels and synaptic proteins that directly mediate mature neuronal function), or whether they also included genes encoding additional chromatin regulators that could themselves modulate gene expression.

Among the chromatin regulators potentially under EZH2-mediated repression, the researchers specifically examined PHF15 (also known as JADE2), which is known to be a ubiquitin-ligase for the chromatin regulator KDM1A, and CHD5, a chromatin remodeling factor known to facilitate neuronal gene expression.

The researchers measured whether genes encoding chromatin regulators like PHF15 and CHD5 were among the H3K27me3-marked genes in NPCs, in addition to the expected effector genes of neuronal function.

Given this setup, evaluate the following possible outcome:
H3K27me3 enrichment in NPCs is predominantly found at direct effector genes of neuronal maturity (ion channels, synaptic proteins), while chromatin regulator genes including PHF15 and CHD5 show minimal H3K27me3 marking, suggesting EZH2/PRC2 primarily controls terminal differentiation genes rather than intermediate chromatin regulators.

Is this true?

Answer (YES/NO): NO